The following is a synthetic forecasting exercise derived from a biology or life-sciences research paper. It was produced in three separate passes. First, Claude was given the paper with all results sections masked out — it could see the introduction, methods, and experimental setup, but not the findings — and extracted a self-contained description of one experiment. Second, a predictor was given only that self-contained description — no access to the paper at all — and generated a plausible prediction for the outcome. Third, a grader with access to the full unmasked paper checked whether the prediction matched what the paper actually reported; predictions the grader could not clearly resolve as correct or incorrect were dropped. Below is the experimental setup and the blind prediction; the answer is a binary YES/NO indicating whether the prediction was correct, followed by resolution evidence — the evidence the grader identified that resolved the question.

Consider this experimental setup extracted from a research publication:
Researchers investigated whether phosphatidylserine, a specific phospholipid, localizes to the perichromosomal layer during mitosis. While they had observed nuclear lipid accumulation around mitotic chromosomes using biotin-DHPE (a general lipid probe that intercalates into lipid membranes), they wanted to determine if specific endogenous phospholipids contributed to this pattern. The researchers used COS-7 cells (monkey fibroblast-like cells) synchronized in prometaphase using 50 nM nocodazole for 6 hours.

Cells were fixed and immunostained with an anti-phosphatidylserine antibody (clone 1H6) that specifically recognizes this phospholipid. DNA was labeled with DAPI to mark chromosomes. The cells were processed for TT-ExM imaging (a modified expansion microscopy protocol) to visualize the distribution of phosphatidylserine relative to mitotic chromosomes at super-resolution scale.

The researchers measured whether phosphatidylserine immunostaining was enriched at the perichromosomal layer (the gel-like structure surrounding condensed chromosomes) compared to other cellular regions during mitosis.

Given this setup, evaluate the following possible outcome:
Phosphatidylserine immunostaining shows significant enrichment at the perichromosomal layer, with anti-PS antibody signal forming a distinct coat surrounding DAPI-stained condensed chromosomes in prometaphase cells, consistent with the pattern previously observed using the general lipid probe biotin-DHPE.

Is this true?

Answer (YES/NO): NO